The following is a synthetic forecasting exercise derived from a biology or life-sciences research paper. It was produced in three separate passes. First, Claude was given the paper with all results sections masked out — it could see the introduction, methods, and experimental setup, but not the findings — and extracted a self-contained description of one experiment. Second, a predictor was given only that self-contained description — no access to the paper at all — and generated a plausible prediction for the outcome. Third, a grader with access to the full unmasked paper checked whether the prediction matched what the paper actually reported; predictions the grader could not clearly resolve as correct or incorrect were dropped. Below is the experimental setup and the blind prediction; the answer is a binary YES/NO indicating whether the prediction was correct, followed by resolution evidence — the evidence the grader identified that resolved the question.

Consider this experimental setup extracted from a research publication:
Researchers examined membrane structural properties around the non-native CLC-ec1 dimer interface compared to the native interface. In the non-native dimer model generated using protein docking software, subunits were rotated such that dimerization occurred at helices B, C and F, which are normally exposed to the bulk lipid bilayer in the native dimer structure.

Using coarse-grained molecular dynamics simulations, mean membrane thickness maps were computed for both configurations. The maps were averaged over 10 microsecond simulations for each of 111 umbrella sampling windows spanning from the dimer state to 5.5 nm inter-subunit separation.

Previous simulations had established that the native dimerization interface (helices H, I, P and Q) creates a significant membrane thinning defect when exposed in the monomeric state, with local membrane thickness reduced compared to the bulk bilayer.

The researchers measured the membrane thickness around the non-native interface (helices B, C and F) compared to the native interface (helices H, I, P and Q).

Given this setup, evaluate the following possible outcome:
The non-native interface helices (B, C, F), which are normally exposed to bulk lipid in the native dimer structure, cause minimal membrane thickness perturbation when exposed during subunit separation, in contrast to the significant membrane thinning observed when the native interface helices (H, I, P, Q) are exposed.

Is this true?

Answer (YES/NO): YES